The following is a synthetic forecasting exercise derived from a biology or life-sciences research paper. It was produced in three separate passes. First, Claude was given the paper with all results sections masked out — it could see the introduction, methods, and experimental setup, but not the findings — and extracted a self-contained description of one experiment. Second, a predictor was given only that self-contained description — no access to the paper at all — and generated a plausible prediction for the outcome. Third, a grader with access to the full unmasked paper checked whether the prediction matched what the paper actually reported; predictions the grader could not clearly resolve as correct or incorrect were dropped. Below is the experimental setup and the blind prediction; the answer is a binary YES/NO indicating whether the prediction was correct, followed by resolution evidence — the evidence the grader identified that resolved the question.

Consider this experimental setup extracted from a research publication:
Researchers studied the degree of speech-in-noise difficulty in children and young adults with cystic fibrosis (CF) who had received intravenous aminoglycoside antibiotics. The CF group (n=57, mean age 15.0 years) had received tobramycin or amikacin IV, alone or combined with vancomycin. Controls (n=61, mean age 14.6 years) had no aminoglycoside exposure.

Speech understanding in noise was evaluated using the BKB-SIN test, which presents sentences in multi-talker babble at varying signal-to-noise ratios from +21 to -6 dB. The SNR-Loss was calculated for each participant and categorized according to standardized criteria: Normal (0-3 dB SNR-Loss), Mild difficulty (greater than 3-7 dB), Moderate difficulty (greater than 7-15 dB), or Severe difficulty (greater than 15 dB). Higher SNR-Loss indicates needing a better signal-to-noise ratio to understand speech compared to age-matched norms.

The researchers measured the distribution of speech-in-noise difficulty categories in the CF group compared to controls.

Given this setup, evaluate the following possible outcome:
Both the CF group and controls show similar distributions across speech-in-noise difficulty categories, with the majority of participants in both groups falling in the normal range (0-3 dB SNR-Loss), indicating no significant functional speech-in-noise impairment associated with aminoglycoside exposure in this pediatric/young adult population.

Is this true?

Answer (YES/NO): NO